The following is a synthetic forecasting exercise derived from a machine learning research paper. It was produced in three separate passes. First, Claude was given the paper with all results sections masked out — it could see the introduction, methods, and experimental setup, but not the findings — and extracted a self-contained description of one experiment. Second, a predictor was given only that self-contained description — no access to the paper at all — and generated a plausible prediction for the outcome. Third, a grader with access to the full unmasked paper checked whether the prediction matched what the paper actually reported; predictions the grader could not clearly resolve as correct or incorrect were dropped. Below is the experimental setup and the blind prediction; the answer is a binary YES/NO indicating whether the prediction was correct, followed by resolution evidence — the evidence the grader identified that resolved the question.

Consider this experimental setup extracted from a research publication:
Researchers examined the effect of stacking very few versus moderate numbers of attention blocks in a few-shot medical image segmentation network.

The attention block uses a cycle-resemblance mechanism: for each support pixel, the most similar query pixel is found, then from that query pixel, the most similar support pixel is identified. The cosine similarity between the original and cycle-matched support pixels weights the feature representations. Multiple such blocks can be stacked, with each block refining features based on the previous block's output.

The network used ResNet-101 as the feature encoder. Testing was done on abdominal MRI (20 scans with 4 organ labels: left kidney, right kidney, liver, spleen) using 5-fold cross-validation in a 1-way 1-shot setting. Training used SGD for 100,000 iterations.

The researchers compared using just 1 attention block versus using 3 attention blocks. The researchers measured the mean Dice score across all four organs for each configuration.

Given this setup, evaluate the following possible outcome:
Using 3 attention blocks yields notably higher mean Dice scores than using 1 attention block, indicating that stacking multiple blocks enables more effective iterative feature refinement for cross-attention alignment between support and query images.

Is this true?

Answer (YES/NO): YES